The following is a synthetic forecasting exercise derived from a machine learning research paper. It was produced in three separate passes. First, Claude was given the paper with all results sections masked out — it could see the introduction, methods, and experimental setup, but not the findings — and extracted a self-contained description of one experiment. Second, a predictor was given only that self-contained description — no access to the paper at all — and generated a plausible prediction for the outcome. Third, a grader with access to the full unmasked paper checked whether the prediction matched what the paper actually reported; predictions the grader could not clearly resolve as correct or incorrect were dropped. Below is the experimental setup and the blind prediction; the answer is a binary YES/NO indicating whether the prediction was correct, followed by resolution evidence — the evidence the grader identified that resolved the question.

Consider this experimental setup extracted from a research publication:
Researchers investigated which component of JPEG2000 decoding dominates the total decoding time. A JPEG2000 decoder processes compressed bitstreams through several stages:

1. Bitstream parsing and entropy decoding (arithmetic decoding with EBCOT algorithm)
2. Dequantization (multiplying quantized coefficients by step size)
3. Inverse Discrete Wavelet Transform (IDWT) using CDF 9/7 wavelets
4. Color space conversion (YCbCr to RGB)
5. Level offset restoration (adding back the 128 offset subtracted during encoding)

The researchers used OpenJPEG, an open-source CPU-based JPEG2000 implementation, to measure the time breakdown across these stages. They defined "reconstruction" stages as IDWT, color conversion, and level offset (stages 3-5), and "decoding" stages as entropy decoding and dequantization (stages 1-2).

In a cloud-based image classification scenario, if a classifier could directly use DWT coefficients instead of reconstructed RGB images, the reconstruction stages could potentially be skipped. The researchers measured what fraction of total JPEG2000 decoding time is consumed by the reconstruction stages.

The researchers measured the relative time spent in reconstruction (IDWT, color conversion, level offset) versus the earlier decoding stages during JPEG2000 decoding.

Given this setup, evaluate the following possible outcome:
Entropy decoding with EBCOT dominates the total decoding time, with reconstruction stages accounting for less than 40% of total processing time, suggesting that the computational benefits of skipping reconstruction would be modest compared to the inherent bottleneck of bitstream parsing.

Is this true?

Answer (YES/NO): NO